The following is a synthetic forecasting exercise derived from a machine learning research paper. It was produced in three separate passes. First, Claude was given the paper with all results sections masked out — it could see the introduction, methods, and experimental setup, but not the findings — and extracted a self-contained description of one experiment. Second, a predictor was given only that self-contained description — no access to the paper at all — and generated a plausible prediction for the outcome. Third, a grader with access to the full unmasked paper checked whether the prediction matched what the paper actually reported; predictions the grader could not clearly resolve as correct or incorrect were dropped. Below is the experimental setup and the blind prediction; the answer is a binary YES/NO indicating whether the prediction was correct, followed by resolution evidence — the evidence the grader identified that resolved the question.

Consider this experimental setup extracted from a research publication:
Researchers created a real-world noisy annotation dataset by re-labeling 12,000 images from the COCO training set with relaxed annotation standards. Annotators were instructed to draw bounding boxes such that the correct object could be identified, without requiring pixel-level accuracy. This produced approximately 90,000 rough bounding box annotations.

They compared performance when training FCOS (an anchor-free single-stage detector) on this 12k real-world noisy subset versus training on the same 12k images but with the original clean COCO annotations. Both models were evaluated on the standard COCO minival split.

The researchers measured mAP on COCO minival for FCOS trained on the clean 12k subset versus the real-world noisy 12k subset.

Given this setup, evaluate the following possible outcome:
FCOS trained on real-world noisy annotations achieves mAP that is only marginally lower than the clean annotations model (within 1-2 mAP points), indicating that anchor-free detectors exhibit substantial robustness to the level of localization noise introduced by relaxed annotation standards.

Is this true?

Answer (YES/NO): NO